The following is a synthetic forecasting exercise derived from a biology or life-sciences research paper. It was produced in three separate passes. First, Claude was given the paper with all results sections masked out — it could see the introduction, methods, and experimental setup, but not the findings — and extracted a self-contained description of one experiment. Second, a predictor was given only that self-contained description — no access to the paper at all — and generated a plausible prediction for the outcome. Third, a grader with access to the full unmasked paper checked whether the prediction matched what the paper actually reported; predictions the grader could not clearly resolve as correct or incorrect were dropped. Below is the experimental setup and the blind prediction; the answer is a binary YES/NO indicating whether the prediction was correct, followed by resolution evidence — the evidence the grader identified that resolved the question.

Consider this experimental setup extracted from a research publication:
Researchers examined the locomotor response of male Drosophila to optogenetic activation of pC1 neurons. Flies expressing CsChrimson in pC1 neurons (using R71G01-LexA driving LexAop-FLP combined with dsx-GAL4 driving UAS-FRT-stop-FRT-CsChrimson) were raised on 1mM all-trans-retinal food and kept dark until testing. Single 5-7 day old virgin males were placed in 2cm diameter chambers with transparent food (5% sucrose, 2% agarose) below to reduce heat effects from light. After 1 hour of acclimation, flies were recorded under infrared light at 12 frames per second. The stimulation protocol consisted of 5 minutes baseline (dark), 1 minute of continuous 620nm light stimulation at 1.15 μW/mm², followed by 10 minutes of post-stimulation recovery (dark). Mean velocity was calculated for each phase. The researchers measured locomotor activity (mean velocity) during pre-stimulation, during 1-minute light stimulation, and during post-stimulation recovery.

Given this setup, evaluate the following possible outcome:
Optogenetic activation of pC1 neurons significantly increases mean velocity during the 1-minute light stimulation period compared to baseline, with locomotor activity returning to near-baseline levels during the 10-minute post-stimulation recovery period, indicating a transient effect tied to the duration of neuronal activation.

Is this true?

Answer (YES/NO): NO